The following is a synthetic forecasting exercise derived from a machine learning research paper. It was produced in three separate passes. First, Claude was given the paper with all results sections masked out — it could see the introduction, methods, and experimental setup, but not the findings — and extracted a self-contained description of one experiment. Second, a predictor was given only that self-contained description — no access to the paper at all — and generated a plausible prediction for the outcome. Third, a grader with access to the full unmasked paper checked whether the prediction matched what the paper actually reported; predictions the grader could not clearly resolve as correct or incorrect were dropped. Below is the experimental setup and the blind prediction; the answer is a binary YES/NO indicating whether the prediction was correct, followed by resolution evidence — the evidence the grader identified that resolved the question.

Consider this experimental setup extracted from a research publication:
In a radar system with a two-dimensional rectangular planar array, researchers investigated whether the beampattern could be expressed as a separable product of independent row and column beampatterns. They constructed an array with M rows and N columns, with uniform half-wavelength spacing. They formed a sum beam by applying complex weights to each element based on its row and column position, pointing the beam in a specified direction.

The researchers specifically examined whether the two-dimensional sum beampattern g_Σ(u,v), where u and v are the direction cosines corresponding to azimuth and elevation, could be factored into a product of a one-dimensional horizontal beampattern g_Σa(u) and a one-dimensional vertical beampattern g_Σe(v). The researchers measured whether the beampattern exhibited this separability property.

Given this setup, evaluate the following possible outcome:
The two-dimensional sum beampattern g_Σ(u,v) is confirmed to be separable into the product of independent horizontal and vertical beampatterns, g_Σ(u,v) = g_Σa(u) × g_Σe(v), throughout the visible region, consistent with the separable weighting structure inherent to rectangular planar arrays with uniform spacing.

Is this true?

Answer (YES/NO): YES